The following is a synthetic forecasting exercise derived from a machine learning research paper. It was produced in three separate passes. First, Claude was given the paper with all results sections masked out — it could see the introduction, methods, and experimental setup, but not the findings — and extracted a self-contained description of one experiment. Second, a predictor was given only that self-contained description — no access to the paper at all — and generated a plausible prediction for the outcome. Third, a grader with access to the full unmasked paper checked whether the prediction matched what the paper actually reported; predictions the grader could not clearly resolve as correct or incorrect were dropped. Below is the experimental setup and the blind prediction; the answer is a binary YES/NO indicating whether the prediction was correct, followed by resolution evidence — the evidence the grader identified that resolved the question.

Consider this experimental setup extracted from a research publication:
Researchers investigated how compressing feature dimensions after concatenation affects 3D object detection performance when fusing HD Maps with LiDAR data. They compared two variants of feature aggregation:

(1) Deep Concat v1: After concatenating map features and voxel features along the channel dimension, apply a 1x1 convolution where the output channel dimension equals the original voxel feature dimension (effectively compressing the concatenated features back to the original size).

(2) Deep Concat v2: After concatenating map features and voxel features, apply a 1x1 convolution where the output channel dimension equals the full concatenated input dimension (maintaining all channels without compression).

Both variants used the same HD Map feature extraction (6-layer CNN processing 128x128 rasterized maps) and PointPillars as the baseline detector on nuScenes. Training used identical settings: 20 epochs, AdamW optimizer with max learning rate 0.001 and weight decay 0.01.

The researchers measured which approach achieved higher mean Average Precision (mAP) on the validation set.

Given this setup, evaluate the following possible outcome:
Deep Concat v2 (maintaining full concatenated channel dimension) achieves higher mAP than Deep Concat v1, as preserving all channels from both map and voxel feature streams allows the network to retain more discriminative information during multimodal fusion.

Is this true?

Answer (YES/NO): YES